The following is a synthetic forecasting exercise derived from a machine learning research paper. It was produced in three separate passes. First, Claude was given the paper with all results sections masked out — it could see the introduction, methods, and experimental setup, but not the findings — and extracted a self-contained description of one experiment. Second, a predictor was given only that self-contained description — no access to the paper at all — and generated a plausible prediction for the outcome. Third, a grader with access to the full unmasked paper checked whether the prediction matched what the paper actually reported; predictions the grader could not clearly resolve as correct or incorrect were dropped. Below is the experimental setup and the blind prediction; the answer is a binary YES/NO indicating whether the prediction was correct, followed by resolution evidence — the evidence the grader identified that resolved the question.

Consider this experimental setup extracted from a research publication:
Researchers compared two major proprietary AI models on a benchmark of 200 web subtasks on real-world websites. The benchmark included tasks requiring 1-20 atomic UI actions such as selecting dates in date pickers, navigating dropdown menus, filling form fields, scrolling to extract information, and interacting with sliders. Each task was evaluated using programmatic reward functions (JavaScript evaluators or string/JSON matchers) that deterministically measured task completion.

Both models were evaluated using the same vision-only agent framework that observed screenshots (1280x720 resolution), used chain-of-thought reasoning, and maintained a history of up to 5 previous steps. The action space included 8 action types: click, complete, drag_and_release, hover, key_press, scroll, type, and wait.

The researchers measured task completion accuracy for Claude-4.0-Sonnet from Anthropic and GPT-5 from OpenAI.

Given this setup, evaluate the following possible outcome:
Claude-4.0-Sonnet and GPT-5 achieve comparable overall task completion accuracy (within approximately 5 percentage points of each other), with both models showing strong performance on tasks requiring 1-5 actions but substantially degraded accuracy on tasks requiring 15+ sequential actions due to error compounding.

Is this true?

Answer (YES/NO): NO